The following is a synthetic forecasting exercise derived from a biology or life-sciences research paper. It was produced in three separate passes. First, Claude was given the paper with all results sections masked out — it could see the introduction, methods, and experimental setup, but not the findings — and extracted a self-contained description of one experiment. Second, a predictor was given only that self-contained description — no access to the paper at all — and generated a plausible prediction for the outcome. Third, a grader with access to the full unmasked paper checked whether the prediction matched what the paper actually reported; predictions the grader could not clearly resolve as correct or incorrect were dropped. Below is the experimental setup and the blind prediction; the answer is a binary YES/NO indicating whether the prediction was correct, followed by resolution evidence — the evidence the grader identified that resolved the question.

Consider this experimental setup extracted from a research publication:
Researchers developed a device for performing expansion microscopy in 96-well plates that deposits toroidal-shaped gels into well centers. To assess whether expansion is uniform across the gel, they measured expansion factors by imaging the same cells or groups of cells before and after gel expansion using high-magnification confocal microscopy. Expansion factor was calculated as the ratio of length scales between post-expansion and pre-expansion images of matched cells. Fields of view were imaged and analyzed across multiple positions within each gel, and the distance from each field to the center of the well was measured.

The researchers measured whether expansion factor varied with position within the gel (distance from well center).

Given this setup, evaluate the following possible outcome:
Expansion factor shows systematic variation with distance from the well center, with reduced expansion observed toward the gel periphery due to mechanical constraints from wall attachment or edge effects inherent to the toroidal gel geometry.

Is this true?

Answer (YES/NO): NO